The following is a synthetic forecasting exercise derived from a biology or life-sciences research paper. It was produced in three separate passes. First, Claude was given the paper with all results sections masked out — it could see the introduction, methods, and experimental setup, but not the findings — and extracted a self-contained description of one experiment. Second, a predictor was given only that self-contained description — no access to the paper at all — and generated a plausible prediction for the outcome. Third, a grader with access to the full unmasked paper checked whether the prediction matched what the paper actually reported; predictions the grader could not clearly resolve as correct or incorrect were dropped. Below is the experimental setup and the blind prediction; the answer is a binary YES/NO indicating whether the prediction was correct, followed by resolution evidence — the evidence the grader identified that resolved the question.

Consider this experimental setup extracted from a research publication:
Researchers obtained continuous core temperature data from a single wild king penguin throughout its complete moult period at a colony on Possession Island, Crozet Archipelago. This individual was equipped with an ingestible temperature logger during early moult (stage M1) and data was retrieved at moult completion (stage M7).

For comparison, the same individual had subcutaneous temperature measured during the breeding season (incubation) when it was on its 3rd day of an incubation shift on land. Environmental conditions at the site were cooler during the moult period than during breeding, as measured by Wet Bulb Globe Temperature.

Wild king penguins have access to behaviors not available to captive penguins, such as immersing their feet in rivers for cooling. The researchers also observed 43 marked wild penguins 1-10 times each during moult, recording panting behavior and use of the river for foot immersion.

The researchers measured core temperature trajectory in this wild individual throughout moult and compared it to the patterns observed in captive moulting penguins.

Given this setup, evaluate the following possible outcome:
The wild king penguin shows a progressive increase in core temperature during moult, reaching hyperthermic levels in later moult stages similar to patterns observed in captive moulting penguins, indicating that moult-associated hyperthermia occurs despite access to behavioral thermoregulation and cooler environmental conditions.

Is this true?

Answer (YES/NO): YES